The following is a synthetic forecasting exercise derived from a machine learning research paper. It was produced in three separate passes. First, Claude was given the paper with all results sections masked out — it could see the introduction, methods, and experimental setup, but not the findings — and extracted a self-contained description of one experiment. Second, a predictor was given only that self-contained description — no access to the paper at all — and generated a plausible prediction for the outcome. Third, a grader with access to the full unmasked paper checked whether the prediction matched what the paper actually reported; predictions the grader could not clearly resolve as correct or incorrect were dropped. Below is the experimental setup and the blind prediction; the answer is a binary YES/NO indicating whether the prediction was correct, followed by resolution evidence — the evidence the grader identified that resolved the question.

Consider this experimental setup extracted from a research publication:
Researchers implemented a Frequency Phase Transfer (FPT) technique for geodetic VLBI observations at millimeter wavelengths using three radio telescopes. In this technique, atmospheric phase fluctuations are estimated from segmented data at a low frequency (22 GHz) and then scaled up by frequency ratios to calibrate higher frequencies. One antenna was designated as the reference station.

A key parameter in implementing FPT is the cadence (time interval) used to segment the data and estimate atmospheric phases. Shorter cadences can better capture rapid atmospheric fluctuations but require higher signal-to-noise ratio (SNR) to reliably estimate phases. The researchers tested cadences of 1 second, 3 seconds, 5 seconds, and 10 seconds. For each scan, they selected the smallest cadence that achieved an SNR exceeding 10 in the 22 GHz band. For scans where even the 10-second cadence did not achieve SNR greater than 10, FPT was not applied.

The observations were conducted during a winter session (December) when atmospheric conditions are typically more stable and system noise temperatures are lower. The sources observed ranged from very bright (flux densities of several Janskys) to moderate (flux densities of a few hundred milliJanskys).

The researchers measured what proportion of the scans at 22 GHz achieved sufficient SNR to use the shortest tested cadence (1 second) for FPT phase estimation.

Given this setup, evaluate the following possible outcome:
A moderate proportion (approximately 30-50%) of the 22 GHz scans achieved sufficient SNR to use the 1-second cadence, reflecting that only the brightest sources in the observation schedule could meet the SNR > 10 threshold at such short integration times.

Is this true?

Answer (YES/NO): NO